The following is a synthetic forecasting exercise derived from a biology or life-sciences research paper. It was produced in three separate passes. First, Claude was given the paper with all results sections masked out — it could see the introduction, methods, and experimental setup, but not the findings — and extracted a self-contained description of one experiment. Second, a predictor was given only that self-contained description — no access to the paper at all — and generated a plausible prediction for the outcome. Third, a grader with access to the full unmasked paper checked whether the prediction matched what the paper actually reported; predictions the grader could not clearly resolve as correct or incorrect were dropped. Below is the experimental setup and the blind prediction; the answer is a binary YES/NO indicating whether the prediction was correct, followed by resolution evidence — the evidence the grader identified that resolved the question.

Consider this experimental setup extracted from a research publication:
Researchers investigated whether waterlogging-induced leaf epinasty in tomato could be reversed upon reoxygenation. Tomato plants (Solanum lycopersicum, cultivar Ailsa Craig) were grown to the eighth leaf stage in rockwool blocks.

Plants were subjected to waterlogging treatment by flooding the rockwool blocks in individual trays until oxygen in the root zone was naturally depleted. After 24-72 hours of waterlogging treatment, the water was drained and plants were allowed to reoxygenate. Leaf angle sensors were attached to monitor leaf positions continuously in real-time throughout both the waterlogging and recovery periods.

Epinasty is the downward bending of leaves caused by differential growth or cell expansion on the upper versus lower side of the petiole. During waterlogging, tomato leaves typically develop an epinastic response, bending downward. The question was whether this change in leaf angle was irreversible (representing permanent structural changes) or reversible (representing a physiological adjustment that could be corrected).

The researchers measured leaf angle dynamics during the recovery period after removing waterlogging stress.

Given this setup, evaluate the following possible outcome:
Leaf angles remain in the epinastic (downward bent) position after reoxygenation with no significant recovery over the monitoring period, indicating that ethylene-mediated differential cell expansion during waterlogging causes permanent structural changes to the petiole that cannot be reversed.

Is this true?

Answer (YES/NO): NO